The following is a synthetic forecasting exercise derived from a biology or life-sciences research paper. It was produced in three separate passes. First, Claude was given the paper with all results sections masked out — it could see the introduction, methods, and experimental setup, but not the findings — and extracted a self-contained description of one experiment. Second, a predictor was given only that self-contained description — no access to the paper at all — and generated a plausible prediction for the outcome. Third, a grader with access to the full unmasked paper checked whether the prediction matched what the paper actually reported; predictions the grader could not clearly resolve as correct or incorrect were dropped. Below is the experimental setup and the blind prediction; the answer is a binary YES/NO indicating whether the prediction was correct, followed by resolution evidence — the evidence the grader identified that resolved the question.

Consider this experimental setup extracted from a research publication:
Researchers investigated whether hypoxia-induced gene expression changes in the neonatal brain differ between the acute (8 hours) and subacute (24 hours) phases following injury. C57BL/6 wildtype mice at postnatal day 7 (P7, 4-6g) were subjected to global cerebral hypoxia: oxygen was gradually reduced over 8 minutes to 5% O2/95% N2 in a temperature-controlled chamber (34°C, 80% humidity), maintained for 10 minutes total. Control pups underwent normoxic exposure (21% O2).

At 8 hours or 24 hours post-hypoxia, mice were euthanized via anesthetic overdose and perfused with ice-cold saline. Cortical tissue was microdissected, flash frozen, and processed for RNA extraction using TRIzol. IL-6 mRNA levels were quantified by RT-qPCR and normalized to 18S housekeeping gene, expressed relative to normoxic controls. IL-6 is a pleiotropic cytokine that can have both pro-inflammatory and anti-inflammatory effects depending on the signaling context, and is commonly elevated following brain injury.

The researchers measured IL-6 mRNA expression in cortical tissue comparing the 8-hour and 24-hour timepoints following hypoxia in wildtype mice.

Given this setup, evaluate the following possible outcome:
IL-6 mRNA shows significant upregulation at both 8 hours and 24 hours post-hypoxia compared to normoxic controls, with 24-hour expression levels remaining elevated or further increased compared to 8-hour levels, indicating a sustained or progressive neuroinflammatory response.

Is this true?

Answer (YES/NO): NO